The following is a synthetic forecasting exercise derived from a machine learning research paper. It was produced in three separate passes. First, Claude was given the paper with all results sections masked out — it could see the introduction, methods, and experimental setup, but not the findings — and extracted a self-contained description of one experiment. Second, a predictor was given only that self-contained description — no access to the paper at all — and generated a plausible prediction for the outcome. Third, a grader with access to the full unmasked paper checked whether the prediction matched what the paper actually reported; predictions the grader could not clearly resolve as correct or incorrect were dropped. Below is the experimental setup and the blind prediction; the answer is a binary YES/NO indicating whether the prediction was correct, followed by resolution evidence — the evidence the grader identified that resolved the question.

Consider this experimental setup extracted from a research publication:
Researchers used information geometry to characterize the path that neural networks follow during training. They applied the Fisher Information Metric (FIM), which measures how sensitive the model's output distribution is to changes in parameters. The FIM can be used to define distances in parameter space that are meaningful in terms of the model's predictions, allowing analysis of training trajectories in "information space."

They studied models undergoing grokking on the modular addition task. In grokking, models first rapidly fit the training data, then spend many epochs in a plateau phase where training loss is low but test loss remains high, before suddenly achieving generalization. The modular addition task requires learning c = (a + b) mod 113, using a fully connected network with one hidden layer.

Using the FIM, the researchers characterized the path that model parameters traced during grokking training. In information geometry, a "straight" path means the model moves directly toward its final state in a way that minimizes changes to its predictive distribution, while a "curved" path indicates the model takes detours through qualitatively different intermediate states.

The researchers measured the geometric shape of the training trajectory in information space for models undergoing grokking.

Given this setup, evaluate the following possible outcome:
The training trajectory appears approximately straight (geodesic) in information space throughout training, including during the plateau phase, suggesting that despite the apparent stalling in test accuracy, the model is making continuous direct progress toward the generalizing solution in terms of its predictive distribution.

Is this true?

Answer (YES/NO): YES